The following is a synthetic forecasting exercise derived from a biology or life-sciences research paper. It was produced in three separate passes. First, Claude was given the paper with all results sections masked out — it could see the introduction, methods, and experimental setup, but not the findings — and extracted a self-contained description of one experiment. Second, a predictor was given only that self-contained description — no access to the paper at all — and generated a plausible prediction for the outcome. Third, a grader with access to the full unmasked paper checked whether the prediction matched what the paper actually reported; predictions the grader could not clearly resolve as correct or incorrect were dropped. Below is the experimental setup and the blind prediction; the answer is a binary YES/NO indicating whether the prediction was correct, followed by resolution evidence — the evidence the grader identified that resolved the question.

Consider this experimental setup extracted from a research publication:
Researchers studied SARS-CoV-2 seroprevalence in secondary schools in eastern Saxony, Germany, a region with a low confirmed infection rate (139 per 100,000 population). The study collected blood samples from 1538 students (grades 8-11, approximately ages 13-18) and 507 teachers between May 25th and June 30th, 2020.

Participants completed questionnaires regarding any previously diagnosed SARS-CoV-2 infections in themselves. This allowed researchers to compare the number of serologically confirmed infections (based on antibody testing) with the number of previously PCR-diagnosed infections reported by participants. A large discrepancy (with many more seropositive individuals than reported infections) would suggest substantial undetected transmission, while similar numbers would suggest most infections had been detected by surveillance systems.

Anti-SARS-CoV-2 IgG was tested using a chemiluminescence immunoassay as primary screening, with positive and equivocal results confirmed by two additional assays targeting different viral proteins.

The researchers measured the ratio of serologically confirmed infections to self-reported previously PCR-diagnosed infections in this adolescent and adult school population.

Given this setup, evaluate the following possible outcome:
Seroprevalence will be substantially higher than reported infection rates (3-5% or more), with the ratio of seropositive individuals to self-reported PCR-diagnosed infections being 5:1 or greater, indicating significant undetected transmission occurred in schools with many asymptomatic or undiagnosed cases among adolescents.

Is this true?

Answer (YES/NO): NO